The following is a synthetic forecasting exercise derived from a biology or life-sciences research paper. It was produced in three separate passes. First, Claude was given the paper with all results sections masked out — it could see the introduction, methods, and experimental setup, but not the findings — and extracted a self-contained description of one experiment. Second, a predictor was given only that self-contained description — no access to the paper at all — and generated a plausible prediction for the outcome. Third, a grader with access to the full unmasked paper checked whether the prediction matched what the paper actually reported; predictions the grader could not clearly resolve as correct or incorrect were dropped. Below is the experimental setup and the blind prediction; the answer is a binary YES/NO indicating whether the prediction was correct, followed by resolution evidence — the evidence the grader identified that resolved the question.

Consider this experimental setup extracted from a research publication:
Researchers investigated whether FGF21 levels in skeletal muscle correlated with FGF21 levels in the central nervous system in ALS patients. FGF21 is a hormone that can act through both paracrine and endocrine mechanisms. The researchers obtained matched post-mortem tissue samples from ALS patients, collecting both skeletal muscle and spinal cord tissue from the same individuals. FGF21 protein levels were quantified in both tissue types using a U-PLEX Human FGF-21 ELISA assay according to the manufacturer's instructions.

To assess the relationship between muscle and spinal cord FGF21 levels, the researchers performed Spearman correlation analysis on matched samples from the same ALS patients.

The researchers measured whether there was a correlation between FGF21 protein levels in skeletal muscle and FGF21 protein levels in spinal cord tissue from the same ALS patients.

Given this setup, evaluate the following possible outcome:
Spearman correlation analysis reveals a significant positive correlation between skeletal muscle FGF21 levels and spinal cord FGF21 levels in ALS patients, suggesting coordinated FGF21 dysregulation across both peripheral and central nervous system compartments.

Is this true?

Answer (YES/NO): YES